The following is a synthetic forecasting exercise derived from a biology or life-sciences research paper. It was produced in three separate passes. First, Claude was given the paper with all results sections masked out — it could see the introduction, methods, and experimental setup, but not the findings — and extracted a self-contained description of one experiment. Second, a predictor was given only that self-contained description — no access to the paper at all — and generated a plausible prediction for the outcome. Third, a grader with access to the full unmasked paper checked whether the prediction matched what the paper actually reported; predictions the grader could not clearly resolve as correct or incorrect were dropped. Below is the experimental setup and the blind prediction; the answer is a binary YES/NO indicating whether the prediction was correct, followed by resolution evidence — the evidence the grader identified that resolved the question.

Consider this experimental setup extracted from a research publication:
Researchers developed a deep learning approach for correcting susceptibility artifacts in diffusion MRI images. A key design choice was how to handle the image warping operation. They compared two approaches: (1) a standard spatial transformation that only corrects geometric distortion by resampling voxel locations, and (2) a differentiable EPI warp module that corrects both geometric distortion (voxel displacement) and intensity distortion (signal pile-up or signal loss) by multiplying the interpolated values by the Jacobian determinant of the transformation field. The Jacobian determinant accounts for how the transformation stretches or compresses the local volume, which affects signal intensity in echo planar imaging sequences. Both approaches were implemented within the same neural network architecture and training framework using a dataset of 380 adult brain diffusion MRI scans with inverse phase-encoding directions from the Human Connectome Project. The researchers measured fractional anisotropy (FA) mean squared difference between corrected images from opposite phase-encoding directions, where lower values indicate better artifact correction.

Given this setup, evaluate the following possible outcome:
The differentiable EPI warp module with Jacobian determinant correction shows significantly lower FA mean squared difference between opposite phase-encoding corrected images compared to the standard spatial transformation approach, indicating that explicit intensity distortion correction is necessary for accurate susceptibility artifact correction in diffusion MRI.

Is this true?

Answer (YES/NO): YES